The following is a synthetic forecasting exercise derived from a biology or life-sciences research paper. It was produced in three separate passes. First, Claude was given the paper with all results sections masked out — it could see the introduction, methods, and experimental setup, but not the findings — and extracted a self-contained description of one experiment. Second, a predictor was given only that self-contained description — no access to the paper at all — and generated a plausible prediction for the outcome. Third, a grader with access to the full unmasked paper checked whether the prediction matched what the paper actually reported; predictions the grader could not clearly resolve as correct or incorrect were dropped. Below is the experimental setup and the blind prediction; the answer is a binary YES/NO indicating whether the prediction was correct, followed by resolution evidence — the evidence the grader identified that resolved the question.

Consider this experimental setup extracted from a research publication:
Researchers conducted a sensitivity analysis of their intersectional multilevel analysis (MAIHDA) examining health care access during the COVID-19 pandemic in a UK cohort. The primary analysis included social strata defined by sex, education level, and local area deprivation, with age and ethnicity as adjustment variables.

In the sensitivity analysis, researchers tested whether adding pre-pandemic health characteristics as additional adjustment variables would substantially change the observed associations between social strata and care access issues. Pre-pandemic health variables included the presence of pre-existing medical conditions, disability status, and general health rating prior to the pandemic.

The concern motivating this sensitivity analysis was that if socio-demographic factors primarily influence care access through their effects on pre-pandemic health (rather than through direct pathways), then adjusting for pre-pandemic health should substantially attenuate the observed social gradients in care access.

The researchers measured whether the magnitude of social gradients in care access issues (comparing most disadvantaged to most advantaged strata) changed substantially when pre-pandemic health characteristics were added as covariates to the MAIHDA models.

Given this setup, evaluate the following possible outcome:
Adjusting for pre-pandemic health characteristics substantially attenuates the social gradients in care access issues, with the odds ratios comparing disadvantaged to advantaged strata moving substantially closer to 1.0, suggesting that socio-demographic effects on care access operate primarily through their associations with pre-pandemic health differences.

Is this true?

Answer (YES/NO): NO